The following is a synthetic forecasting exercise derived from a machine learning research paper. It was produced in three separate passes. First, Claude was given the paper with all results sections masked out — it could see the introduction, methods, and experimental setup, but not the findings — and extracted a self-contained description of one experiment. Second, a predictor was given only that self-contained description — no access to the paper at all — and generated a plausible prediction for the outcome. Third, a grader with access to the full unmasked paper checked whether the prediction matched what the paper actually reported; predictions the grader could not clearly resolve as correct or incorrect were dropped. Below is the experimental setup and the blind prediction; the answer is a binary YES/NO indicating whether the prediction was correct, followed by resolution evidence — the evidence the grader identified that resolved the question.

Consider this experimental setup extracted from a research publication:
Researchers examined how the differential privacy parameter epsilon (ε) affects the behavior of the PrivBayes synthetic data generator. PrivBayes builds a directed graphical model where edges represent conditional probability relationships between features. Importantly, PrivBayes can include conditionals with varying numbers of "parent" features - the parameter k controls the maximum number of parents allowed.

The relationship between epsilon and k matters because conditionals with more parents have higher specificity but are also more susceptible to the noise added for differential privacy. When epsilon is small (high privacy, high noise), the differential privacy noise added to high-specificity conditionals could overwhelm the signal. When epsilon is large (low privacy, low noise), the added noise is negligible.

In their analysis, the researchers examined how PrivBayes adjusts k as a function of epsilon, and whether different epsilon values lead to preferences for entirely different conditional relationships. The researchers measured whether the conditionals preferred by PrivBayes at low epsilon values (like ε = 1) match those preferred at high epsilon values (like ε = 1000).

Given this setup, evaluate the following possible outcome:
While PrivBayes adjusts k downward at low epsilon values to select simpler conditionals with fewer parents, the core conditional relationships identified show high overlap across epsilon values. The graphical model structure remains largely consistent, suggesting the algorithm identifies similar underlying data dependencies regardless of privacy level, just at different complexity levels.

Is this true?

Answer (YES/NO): NO